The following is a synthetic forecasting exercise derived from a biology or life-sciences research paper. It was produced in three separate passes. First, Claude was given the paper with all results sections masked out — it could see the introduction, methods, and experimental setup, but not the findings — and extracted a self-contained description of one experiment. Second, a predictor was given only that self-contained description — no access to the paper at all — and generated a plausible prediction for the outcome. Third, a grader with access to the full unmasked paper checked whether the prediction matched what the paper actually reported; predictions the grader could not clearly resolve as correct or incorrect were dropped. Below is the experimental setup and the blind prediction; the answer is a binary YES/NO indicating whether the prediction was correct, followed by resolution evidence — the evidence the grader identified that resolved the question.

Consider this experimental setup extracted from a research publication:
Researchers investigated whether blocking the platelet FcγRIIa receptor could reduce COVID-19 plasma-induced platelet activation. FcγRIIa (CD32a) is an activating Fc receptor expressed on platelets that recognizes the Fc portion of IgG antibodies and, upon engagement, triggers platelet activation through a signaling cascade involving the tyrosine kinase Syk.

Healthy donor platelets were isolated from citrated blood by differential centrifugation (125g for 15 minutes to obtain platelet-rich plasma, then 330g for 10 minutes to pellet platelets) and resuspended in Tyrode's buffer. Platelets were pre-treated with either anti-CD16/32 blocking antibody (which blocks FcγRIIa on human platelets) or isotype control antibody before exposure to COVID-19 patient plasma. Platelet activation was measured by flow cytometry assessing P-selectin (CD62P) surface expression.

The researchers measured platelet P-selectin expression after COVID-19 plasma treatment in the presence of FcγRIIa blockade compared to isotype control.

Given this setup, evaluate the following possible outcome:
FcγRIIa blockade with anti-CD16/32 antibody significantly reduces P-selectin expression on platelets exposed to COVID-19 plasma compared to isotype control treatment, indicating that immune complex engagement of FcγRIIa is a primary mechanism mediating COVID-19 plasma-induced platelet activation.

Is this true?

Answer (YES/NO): YES